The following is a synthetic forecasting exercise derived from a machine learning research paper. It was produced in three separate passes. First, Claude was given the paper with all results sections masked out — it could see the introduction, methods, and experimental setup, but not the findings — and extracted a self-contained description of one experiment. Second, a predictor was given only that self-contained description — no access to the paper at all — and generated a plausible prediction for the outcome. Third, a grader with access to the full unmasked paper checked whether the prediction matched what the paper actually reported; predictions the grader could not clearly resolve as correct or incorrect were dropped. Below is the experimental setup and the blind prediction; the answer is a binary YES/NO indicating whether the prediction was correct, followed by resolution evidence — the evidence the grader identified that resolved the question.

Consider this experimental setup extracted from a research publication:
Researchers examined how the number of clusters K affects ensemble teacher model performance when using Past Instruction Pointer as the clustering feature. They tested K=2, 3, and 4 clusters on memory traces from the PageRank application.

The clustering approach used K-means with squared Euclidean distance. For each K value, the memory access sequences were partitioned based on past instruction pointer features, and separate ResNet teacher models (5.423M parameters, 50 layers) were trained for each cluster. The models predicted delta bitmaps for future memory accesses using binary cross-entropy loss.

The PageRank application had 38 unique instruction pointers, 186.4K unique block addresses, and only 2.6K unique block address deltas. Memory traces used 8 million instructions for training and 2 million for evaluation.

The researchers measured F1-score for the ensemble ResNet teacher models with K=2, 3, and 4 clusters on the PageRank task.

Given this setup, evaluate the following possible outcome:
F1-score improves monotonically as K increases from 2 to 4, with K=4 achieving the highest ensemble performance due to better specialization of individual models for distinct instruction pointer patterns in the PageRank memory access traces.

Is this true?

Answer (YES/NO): NO